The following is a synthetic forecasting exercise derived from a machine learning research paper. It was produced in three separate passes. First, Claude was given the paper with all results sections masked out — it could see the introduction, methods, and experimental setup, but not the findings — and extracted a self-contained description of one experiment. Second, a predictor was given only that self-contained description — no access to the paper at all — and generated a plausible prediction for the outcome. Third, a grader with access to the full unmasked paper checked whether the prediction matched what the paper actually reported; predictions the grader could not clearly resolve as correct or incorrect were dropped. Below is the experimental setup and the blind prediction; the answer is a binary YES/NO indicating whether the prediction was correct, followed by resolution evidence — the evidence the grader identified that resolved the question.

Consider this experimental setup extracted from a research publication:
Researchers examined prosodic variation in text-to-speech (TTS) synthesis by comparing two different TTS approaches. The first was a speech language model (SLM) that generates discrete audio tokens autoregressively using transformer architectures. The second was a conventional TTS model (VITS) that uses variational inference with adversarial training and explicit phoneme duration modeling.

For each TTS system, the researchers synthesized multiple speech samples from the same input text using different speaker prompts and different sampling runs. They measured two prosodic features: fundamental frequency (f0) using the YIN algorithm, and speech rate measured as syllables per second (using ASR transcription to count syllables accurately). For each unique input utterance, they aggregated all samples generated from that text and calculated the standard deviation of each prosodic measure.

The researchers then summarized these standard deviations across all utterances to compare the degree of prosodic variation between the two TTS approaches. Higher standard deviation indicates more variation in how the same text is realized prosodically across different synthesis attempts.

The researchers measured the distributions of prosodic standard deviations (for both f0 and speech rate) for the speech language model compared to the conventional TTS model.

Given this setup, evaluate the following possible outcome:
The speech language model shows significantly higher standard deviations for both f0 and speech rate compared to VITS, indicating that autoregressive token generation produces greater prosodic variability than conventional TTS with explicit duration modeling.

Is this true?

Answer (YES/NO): YES